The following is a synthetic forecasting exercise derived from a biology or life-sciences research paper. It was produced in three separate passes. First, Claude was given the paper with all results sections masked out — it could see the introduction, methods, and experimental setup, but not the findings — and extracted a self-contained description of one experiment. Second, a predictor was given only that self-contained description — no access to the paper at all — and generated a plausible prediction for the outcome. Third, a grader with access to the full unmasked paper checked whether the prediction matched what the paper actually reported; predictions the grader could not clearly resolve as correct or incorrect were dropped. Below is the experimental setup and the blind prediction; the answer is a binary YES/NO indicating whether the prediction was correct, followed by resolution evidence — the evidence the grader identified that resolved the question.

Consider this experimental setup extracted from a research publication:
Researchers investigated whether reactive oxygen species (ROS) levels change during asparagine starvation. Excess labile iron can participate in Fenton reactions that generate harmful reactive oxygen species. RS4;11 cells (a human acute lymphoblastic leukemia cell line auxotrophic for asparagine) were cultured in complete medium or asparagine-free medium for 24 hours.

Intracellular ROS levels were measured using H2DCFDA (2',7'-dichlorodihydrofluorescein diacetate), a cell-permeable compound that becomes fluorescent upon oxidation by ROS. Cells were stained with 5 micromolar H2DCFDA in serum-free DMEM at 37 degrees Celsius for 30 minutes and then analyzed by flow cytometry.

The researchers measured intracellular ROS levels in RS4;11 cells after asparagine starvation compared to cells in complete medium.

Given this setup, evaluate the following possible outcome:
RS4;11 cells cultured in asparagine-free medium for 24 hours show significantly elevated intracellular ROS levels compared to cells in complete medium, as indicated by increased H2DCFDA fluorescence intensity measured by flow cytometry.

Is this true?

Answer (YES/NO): NO